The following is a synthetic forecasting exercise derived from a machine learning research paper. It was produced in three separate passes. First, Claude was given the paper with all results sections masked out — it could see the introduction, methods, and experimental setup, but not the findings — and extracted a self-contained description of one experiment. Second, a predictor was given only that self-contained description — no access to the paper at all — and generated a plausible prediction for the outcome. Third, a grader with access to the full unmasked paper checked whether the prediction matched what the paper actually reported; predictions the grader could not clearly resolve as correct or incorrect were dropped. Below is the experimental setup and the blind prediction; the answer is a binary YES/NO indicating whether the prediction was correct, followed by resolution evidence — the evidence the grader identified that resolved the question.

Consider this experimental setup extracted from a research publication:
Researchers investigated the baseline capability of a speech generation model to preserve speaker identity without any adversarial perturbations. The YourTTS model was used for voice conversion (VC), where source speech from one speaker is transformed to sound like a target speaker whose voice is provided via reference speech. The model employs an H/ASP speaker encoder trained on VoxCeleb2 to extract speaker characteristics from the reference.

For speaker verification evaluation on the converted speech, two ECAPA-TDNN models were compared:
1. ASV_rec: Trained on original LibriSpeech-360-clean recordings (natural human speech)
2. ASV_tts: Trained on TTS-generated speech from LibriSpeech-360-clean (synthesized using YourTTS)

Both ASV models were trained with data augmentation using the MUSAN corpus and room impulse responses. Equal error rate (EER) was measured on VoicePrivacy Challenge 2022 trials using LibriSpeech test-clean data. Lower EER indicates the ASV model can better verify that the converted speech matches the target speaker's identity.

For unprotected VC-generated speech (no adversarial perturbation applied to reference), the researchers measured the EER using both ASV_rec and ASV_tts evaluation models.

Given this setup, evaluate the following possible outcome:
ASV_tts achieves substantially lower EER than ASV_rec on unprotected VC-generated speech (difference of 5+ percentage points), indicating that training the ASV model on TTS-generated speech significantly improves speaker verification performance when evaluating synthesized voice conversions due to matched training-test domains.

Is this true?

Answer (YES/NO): NO